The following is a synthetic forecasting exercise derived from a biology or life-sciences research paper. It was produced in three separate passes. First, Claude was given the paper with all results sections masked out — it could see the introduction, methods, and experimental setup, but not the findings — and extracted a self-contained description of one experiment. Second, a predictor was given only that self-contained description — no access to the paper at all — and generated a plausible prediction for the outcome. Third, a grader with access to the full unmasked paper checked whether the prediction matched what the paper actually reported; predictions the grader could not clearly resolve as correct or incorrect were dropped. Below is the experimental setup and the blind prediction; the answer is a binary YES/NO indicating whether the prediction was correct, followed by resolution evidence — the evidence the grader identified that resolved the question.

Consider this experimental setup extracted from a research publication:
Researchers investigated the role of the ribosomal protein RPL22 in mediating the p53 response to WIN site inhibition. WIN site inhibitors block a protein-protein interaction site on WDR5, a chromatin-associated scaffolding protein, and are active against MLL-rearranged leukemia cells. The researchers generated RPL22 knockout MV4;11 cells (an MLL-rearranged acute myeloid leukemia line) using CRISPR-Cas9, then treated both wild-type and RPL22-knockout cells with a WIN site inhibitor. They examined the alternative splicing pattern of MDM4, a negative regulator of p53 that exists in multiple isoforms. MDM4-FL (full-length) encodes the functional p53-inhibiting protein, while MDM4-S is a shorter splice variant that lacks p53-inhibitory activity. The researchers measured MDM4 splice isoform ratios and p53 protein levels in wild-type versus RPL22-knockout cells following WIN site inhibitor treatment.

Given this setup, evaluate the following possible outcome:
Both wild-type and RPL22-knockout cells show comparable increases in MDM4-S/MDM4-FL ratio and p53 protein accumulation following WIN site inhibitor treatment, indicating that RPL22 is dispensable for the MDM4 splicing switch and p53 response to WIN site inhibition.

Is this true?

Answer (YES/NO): NO